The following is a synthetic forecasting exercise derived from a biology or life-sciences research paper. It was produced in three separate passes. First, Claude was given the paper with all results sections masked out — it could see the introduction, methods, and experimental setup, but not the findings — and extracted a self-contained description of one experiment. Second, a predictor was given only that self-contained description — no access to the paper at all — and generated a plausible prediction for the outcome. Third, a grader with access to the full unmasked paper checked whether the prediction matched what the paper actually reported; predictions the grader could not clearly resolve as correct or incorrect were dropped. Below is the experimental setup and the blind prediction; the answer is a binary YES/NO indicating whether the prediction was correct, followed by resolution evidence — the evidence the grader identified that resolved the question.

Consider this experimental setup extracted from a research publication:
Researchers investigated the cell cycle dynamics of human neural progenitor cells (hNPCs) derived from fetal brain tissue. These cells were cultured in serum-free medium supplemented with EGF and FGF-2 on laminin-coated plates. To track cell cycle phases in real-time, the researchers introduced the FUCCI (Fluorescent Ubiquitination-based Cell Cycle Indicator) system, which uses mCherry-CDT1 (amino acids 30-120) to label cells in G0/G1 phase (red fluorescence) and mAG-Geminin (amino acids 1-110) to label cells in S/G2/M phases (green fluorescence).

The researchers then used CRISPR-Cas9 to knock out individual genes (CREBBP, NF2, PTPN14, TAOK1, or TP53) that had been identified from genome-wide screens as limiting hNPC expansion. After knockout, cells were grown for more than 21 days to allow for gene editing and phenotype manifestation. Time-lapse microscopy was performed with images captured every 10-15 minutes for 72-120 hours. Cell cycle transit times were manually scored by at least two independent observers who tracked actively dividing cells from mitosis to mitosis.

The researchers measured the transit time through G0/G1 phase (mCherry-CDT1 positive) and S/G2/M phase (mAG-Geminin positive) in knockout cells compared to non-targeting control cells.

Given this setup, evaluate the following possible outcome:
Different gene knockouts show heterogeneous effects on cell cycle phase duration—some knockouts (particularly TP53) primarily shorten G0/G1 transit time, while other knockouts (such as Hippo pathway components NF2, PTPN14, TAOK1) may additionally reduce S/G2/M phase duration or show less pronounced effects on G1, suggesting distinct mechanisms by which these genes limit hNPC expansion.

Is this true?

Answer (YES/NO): NO